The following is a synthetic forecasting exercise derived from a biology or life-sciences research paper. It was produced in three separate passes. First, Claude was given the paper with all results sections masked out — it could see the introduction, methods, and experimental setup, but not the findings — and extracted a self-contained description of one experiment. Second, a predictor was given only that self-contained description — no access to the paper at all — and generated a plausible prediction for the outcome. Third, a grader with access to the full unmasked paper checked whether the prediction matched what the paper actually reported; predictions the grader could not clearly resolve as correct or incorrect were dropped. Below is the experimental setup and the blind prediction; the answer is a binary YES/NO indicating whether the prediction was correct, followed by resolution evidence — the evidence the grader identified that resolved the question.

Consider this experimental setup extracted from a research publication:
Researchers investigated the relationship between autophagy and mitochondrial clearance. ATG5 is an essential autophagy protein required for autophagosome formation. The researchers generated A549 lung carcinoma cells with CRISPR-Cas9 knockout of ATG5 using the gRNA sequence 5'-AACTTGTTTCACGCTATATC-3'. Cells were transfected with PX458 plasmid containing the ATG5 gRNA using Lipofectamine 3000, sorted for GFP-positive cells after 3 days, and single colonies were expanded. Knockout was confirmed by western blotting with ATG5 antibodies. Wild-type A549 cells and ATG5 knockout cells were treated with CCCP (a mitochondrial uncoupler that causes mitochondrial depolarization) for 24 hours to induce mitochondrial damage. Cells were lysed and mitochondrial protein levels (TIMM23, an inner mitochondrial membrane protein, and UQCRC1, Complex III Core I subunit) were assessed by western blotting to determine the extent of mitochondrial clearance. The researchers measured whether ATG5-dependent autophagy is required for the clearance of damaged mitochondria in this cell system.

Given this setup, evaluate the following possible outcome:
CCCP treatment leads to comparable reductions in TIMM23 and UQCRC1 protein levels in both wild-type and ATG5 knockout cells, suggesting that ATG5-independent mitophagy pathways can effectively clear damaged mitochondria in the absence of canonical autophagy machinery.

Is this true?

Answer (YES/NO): NO